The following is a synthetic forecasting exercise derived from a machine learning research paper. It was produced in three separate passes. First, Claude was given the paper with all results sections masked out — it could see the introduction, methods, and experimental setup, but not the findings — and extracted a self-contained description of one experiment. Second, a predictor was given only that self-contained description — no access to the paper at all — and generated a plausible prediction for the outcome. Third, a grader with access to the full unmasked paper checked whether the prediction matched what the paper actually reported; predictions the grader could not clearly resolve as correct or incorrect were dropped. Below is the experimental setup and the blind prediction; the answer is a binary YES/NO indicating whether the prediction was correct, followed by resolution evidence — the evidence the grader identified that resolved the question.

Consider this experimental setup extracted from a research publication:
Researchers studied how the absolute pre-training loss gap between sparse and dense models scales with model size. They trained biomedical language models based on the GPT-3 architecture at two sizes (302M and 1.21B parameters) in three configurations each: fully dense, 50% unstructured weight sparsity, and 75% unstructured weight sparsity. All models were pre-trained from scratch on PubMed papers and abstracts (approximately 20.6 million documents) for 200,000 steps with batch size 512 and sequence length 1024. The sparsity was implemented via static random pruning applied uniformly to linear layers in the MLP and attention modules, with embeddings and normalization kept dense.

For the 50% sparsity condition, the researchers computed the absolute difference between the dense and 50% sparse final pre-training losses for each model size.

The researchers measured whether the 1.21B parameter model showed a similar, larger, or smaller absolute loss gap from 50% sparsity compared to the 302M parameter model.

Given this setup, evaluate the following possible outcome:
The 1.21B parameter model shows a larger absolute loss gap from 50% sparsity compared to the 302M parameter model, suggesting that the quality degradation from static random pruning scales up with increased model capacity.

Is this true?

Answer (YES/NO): YES